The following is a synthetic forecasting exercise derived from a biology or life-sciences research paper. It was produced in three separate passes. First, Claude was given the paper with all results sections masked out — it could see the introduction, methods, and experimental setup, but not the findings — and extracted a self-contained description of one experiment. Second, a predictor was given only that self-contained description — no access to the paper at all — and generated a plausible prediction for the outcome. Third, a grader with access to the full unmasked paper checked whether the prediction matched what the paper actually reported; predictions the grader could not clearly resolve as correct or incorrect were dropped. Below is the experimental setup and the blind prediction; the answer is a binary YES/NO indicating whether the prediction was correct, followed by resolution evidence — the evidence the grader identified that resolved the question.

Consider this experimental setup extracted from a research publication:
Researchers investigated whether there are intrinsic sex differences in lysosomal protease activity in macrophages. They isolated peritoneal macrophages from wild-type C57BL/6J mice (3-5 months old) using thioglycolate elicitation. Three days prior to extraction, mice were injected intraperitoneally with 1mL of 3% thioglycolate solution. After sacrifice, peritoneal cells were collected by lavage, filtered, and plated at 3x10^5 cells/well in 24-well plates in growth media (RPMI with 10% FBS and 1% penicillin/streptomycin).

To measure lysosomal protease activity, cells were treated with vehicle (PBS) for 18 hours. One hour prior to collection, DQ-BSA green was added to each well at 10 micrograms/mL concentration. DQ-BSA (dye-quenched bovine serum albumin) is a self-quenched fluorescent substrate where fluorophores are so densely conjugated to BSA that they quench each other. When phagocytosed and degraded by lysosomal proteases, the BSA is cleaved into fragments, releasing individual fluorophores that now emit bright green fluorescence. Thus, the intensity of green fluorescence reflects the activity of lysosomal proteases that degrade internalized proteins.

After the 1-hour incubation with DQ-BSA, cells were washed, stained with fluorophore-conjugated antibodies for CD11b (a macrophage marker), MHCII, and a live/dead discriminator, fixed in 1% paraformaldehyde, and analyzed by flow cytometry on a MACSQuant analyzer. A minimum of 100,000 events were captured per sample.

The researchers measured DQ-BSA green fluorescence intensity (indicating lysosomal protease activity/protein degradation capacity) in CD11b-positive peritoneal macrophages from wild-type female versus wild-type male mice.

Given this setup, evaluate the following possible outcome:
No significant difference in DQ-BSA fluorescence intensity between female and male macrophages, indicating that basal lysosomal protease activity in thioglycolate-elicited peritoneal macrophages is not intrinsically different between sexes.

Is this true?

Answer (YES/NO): NO